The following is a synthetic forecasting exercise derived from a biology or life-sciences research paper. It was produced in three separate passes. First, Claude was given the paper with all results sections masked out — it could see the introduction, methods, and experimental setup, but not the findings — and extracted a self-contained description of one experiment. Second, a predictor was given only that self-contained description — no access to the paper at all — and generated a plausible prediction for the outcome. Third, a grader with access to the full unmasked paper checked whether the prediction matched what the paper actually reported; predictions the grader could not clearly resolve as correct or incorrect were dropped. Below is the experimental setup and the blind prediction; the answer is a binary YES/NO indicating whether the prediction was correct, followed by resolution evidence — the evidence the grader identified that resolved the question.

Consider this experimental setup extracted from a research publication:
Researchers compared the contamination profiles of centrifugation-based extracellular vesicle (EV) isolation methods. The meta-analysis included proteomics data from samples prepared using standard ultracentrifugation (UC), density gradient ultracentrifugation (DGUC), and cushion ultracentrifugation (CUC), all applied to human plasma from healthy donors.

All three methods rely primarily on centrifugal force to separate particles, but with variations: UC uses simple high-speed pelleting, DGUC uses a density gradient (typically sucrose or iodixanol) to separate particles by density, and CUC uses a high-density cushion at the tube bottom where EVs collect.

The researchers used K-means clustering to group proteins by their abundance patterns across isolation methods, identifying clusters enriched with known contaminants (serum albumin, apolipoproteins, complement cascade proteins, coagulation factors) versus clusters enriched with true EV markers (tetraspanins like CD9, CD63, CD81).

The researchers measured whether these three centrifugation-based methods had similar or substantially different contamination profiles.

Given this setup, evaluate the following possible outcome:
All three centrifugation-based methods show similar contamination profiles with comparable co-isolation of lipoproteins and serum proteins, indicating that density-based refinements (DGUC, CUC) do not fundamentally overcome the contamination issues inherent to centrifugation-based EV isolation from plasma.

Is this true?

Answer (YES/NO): NO